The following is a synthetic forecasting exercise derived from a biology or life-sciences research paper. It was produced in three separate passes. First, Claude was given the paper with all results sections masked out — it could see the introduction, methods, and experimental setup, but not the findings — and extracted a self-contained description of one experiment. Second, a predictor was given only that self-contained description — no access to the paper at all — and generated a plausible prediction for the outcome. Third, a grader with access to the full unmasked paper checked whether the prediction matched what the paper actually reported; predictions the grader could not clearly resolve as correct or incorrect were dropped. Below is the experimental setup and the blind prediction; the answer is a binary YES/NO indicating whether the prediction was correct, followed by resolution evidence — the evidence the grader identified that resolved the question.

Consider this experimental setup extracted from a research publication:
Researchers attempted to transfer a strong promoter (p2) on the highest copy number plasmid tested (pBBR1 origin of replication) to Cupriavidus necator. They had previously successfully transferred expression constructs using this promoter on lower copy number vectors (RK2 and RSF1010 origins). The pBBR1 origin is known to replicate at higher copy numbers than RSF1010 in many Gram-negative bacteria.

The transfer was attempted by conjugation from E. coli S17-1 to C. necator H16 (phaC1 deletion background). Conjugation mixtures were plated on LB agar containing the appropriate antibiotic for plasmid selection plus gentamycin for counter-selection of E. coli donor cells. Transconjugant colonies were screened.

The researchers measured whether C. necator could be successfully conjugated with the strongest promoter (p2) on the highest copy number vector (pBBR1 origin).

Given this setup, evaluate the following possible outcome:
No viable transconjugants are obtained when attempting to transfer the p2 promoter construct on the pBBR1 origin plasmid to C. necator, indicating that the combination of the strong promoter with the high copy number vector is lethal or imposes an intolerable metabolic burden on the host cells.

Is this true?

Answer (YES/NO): YES